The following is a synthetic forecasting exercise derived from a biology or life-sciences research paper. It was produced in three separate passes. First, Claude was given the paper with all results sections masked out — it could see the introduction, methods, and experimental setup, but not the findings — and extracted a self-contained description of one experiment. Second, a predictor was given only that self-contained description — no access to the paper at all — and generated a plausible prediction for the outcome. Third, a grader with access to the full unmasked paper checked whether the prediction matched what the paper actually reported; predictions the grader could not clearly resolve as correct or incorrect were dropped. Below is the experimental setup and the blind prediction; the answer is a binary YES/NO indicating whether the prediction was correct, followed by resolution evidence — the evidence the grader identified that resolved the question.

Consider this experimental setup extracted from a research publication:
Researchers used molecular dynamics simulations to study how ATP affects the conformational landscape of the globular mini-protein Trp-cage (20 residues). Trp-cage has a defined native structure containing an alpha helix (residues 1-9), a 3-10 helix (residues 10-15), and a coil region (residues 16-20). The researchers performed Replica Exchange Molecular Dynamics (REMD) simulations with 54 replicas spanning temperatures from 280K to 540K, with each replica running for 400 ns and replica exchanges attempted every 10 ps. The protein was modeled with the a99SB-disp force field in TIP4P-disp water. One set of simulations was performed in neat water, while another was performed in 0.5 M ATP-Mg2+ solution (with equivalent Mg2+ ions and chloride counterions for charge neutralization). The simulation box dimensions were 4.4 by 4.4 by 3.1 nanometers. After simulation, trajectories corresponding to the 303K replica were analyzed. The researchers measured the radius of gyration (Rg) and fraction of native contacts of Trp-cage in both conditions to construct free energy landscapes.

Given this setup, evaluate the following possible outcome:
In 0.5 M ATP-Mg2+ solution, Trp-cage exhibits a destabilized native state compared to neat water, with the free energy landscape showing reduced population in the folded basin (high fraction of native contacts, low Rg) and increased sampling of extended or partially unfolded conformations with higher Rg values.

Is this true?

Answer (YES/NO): YES